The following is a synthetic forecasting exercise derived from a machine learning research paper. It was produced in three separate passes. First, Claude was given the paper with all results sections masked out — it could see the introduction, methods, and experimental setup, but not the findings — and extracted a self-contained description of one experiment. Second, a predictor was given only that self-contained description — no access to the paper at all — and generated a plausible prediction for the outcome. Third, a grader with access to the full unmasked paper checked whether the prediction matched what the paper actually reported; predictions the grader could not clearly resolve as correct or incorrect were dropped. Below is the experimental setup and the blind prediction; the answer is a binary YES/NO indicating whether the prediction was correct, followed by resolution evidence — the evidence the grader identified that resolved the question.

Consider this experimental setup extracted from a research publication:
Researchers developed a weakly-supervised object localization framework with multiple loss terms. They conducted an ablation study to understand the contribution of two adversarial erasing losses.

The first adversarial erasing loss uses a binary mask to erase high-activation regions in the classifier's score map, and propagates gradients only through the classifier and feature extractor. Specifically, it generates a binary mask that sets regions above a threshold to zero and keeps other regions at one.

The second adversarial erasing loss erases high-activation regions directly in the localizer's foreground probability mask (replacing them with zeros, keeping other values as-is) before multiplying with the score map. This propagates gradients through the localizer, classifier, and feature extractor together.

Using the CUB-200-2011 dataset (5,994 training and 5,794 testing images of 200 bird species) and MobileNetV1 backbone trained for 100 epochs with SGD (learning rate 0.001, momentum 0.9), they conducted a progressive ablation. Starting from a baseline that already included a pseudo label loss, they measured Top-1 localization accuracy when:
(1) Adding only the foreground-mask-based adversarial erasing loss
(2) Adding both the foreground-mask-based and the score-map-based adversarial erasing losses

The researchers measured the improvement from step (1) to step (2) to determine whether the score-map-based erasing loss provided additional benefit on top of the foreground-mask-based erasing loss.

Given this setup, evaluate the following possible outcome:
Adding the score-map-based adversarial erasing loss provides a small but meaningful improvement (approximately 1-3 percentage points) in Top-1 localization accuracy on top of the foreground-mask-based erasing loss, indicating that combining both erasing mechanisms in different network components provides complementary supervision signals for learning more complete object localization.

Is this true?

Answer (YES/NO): NO